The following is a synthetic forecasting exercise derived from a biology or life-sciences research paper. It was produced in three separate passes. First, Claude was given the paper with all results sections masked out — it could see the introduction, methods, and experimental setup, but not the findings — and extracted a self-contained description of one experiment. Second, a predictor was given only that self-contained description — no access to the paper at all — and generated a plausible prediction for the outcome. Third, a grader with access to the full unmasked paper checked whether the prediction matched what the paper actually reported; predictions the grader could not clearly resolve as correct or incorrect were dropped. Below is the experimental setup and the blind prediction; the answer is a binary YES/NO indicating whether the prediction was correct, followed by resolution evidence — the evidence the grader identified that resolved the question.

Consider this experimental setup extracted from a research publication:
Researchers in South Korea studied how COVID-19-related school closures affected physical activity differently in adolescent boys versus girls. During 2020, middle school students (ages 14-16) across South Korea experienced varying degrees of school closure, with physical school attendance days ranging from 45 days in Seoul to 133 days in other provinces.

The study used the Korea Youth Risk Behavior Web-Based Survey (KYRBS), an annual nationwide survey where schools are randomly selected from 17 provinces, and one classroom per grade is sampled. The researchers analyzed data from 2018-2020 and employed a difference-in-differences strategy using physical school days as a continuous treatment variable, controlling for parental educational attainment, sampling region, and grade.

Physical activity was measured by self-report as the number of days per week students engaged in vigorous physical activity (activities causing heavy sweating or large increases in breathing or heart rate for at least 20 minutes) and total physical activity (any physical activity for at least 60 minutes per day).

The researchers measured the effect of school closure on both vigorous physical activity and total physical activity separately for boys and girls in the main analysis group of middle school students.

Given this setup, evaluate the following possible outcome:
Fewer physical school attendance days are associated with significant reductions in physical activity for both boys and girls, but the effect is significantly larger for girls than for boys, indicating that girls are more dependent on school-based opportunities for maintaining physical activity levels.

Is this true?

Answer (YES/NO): NO